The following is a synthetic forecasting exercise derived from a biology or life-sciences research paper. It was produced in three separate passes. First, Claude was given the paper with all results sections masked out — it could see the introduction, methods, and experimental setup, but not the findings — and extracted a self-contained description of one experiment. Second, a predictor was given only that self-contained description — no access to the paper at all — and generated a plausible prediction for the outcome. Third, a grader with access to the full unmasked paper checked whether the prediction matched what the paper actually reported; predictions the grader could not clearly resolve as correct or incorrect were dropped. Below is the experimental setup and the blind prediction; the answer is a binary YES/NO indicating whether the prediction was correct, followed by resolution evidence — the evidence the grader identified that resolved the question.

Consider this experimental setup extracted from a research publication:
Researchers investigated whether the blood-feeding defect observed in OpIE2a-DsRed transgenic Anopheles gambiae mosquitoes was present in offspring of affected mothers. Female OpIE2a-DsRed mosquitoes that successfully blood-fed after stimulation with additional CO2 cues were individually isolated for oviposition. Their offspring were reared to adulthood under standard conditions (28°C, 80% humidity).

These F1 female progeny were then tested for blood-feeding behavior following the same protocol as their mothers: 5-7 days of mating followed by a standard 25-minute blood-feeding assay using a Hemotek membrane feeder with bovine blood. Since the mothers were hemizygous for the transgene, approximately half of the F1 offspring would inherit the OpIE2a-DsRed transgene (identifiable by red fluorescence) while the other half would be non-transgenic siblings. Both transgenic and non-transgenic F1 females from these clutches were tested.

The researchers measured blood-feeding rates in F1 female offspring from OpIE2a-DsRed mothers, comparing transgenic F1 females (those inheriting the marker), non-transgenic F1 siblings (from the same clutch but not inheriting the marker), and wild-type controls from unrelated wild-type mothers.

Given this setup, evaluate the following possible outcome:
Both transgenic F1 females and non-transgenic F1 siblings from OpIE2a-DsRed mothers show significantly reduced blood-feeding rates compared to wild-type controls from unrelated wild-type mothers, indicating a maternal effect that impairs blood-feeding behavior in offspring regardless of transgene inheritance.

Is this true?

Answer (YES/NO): NO